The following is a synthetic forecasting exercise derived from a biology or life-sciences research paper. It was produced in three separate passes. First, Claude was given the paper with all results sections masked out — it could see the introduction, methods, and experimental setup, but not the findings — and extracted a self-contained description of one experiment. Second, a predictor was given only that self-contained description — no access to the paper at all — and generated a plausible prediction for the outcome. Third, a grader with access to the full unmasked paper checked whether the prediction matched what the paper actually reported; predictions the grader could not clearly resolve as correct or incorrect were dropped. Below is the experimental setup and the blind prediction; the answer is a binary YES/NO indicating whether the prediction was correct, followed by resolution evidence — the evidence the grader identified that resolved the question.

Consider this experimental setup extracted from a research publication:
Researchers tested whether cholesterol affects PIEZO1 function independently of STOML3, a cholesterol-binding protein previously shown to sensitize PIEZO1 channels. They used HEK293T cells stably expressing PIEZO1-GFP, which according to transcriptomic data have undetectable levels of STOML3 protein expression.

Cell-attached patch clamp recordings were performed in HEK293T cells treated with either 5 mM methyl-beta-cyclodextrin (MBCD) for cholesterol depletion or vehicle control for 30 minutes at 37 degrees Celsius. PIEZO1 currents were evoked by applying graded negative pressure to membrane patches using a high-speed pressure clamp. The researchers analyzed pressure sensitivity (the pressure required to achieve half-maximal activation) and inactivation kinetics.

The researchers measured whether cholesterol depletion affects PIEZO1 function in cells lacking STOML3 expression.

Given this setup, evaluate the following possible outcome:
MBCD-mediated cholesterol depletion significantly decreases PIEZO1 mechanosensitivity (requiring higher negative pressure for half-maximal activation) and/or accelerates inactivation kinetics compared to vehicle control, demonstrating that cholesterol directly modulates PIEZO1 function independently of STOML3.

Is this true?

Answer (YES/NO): NO